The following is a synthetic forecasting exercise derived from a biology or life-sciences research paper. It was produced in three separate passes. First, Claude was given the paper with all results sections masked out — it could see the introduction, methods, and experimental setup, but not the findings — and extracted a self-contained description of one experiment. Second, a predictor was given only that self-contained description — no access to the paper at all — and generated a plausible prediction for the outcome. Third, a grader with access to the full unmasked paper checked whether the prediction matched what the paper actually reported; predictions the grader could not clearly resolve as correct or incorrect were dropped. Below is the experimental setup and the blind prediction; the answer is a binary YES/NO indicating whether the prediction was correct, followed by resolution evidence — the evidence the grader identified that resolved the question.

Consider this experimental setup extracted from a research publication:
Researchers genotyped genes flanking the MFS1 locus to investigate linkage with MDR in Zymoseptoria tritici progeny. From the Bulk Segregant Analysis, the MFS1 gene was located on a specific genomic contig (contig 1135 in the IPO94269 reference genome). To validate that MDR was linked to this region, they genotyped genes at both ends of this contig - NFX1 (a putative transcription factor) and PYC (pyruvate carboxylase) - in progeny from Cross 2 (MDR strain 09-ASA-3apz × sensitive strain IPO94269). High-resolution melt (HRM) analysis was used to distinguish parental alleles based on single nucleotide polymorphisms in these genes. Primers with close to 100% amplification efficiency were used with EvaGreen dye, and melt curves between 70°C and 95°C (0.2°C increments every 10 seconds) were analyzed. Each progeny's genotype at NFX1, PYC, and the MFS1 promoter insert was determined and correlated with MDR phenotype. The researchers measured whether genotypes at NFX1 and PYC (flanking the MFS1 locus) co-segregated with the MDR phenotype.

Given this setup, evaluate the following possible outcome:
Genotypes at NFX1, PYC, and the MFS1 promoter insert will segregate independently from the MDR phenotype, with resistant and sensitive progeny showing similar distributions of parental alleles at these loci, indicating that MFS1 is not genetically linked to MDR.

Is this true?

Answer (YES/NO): NO